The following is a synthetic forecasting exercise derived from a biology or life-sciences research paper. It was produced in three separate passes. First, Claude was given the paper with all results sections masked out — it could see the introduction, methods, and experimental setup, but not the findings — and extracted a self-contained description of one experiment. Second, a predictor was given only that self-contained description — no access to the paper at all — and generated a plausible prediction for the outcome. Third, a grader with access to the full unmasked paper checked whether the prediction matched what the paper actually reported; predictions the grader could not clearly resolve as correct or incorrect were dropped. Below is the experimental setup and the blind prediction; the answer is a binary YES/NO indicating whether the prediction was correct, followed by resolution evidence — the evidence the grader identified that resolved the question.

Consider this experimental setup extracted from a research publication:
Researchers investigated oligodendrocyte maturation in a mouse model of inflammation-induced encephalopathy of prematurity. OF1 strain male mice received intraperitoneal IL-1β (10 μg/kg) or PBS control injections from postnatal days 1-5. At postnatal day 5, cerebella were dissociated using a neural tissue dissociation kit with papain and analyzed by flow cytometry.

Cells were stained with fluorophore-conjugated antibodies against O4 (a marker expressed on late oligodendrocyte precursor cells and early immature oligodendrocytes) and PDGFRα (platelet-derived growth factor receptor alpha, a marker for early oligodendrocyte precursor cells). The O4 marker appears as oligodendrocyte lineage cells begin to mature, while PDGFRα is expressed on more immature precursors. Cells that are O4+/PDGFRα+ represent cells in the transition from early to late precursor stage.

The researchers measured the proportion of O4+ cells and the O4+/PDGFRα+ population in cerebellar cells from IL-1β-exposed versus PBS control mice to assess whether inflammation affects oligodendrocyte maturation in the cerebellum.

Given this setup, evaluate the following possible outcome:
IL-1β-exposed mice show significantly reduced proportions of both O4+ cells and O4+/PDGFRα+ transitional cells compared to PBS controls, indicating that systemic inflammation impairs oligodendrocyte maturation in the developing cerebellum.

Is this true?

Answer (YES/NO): NO